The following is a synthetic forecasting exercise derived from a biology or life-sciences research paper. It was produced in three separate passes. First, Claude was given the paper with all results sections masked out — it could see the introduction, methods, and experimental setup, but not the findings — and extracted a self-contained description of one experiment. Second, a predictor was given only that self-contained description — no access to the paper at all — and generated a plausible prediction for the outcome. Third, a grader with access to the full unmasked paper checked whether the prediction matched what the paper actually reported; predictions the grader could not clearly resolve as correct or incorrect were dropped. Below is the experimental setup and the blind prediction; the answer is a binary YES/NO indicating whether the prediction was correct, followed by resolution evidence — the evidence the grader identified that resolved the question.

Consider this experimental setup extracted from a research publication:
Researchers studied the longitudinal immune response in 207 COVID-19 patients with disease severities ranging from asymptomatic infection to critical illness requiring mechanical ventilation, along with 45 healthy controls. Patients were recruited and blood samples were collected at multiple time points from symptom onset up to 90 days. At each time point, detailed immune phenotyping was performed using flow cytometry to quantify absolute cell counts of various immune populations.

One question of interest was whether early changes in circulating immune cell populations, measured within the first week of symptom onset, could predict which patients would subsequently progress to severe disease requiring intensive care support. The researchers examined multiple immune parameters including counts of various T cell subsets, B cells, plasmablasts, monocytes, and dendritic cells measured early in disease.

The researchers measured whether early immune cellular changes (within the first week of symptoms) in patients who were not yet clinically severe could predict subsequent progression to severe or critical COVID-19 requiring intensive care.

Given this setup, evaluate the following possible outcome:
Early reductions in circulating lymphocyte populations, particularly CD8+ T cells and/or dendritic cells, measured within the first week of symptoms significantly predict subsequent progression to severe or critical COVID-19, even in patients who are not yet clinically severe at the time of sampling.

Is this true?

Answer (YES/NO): NO